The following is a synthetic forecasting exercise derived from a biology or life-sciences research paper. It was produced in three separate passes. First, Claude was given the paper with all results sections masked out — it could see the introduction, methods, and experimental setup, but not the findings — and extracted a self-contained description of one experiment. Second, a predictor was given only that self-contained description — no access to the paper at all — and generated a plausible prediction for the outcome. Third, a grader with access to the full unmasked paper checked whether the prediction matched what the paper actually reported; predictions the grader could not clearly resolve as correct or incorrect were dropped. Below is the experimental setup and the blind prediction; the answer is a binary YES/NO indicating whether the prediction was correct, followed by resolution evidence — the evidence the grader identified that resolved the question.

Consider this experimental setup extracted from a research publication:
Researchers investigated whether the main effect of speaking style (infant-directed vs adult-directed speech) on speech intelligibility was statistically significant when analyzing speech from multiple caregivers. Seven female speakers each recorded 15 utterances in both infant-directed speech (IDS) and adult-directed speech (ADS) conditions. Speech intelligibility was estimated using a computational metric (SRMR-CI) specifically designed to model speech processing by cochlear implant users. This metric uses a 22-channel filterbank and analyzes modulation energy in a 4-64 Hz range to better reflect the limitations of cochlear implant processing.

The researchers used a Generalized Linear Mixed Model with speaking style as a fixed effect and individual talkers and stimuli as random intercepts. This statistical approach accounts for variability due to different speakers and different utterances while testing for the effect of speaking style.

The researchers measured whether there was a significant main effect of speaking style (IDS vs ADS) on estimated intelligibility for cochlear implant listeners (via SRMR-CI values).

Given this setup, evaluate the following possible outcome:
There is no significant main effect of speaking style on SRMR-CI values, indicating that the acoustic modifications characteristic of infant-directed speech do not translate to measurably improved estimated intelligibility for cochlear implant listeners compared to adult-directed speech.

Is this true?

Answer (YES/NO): NO